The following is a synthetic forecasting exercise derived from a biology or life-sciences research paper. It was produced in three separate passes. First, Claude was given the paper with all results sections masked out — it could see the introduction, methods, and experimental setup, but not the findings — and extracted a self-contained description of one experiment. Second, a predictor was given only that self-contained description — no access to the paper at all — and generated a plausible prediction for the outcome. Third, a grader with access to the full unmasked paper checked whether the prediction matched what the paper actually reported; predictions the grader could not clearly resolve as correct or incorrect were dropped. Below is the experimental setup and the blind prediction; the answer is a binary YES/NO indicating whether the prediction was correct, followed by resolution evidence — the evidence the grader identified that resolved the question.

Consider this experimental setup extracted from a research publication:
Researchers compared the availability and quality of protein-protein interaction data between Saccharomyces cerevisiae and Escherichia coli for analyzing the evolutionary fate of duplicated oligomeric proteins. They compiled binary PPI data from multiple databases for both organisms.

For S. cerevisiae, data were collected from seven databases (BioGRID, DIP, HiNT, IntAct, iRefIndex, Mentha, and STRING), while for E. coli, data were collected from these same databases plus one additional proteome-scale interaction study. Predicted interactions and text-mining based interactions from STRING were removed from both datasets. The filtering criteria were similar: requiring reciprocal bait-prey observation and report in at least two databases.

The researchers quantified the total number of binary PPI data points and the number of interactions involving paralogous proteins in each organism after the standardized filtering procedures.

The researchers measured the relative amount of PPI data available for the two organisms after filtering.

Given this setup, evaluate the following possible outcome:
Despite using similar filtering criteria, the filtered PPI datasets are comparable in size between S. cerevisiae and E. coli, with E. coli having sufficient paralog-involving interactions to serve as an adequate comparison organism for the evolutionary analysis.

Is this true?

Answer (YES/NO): NO